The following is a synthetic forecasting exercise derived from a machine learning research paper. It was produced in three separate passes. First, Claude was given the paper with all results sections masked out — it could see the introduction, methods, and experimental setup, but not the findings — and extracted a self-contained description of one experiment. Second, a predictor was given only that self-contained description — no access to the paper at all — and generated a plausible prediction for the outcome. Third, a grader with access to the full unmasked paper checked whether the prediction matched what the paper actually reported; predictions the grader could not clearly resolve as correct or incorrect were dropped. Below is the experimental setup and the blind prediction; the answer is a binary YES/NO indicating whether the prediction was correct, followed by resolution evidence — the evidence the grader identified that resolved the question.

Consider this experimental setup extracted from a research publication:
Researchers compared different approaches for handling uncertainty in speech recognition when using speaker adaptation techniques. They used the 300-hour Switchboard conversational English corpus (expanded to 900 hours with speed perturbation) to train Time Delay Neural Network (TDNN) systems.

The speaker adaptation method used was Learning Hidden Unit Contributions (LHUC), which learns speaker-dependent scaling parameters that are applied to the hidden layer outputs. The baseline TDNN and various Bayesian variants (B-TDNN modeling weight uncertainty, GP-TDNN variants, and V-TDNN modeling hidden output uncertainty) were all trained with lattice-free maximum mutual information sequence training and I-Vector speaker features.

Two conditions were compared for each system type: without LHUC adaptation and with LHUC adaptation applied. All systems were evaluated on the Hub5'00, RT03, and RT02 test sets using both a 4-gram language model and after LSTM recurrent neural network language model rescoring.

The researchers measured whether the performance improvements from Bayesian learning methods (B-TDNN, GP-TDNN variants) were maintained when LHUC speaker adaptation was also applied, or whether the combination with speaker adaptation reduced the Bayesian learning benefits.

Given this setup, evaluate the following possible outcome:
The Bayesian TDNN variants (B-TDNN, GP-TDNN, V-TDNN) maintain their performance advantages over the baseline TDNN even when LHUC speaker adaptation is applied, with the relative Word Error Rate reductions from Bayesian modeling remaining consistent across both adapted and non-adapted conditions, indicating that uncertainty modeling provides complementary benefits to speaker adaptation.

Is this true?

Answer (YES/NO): YES